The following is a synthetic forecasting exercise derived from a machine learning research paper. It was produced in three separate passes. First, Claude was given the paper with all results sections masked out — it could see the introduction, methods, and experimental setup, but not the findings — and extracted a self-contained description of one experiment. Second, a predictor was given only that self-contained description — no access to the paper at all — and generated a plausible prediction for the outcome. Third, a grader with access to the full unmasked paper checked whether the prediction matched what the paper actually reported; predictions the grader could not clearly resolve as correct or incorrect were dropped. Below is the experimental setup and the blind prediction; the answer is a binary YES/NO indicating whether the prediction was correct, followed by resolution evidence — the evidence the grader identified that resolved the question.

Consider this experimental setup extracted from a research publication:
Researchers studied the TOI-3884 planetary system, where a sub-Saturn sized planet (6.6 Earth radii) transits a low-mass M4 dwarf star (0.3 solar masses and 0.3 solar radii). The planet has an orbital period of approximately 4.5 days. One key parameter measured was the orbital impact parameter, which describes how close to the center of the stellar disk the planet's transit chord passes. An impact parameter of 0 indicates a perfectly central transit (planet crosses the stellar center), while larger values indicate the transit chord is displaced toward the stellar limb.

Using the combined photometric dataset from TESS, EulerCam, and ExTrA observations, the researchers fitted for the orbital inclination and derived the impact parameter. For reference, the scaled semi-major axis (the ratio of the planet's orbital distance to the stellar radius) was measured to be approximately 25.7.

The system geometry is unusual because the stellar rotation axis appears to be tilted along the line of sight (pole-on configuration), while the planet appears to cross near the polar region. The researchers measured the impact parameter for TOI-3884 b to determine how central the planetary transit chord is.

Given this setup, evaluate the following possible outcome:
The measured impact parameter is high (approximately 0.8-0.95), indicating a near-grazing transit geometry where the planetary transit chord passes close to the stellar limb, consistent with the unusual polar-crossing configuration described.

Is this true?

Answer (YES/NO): NO